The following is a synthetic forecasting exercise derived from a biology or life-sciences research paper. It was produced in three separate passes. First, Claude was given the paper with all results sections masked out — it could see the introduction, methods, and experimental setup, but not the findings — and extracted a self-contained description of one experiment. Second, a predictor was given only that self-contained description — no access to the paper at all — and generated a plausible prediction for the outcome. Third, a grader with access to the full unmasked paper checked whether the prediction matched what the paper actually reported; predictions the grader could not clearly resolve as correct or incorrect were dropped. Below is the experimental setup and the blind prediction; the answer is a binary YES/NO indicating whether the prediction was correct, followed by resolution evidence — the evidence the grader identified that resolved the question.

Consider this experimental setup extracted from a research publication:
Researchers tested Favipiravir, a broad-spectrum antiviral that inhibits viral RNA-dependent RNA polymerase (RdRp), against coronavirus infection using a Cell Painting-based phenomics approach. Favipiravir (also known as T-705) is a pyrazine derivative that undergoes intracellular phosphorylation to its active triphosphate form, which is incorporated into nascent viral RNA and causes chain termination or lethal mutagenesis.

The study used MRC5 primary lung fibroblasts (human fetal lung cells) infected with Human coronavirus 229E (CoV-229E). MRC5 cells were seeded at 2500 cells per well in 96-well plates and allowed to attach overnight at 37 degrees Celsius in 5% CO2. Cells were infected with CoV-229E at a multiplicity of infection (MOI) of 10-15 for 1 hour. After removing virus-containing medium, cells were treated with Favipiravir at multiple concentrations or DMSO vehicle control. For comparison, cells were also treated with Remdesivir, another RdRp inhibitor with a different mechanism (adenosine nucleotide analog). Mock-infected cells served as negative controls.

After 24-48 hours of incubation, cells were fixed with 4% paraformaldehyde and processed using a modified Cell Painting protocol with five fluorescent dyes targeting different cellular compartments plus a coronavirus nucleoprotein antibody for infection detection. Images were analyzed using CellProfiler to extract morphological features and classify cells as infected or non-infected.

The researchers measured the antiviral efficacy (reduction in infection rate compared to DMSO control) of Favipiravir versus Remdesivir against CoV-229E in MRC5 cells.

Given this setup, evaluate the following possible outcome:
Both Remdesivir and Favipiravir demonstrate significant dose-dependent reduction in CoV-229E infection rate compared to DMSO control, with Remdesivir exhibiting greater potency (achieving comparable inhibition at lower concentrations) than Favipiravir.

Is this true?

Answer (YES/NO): NO